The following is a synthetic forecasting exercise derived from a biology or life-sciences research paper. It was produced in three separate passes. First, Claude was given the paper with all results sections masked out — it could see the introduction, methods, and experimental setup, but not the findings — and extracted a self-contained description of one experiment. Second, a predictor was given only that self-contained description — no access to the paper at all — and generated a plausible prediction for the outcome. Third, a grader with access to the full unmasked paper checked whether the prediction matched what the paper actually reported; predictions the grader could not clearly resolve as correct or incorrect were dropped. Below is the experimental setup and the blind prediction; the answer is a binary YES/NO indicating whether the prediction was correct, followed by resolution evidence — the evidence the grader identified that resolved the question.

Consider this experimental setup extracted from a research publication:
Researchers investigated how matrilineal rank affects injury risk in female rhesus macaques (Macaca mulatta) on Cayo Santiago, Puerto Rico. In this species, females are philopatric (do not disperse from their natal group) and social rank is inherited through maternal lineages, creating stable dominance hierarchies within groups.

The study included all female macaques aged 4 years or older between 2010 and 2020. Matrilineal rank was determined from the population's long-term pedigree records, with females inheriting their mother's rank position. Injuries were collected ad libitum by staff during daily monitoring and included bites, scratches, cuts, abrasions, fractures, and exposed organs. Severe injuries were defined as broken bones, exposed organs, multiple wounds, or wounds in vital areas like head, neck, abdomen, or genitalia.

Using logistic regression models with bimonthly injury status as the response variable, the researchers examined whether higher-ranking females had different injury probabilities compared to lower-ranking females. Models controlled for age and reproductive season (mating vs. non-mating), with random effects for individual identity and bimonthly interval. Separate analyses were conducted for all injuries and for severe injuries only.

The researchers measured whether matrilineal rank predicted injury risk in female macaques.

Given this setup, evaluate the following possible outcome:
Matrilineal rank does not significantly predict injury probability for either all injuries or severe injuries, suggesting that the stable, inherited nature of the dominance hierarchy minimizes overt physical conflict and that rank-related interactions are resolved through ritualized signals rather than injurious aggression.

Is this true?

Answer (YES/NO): NO